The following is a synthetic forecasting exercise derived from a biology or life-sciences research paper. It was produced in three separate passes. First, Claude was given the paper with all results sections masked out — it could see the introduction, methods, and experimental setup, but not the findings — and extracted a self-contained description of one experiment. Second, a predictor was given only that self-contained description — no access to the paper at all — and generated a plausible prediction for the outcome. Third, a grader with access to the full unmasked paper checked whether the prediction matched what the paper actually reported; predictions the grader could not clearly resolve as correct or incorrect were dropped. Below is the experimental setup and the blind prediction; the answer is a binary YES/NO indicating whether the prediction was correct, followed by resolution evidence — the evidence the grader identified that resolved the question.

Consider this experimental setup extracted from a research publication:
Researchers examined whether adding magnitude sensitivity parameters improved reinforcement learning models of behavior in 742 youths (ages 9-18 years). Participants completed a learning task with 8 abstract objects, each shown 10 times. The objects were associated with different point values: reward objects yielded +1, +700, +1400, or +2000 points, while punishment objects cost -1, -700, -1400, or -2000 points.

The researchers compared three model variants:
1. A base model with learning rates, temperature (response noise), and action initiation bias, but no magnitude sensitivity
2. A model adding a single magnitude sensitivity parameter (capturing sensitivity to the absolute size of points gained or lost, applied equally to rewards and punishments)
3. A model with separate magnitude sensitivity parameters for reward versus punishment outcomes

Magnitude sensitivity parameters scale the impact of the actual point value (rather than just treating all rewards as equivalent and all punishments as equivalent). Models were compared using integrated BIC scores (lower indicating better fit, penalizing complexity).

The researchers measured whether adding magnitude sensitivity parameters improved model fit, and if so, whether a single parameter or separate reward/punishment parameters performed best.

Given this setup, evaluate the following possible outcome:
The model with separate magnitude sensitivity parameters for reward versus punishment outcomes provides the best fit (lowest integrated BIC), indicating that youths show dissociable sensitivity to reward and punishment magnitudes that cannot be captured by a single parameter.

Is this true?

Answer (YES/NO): NO